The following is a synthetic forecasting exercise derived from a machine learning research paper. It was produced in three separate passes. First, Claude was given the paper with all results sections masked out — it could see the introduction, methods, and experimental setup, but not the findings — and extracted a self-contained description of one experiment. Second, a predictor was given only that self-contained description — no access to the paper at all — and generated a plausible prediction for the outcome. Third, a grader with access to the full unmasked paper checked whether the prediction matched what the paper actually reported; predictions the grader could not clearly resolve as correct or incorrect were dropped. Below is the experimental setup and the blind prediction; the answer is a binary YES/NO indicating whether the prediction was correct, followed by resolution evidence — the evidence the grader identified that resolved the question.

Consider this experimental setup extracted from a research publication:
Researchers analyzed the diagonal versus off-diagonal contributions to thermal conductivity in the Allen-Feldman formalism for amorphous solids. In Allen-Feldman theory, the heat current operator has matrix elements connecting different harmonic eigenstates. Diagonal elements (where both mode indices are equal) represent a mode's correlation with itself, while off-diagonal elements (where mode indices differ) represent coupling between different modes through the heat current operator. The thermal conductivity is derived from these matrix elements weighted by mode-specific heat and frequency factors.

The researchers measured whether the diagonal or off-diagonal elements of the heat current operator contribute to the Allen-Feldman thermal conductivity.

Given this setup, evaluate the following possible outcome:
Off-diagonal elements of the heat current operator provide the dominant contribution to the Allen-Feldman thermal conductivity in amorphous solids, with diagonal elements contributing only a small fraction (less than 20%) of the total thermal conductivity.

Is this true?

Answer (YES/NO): NO